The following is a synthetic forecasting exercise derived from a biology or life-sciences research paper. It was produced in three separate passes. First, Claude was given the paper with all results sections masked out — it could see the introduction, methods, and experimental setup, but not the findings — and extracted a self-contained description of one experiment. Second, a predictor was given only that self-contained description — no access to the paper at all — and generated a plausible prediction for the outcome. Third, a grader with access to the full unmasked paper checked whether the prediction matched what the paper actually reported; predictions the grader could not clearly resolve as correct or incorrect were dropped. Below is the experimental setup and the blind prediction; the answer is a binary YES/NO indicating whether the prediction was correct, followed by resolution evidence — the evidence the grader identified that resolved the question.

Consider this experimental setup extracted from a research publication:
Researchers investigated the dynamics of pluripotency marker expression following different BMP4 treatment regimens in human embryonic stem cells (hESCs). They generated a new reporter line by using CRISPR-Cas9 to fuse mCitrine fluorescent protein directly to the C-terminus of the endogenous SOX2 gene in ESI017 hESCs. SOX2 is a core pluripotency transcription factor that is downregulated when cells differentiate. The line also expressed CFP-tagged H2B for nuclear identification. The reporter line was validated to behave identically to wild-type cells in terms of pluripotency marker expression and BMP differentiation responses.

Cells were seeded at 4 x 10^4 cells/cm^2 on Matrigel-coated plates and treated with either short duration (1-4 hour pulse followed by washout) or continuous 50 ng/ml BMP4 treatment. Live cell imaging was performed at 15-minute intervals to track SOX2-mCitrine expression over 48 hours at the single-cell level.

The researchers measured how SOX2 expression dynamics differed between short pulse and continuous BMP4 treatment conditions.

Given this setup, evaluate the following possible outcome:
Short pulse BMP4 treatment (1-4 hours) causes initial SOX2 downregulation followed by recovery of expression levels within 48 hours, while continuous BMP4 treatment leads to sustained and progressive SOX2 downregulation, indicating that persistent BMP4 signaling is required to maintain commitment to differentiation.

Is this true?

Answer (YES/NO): YES